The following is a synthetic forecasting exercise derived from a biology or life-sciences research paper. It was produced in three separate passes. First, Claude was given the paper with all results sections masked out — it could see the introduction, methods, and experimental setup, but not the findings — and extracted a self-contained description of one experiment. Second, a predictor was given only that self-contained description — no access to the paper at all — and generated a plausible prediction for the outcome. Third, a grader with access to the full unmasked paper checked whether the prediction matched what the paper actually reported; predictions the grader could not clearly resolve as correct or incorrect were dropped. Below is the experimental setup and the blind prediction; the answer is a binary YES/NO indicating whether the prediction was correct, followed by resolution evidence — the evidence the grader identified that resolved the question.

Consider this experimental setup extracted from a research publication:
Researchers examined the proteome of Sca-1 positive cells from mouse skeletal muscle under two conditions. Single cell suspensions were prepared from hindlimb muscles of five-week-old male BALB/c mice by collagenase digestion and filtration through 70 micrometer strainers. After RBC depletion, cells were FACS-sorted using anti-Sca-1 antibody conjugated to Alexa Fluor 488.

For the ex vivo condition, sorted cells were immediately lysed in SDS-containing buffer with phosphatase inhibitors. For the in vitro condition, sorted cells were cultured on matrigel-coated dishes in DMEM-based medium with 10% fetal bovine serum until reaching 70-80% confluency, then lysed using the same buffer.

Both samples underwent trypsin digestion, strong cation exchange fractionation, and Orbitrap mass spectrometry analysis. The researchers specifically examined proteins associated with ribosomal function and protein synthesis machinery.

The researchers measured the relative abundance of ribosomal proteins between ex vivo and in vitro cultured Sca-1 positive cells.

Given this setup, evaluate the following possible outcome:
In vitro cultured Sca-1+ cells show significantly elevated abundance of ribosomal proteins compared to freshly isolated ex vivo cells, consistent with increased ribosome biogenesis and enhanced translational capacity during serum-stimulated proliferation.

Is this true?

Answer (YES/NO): YES